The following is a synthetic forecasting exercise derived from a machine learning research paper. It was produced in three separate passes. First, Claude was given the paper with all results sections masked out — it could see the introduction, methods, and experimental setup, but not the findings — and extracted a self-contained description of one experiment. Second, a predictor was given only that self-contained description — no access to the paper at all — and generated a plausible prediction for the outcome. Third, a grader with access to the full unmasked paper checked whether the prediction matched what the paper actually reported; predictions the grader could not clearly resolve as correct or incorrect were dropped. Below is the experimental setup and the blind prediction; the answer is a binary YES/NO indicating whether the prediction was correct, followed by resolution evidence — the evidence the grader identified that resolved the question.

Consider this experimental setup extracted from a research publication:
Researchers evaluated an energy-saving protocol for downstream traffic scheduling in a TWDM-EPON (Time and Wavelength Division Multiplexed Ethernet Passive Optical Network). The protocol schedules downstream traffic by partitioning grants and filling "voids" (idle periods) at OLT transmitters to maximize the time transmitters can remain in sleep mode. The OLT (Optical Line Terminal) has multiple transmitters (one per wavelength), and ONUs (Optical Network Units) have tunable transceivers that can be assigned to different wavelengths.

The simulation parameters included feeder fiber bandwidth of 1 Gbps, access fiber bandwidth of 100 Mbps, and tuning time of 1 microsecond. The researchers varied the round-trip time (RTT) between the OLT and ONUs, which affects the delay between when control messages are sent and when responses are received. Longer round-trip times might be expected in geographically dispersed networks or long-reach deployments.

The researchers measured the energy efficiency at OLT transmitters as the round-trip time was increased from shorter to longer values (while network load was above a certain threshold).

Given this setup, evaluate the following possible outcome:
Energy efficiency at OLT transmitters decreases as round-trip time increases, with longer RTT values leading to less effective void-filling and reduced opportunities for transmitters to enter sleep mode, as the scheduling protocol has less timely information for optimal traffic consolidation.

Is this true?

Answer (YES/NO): NO